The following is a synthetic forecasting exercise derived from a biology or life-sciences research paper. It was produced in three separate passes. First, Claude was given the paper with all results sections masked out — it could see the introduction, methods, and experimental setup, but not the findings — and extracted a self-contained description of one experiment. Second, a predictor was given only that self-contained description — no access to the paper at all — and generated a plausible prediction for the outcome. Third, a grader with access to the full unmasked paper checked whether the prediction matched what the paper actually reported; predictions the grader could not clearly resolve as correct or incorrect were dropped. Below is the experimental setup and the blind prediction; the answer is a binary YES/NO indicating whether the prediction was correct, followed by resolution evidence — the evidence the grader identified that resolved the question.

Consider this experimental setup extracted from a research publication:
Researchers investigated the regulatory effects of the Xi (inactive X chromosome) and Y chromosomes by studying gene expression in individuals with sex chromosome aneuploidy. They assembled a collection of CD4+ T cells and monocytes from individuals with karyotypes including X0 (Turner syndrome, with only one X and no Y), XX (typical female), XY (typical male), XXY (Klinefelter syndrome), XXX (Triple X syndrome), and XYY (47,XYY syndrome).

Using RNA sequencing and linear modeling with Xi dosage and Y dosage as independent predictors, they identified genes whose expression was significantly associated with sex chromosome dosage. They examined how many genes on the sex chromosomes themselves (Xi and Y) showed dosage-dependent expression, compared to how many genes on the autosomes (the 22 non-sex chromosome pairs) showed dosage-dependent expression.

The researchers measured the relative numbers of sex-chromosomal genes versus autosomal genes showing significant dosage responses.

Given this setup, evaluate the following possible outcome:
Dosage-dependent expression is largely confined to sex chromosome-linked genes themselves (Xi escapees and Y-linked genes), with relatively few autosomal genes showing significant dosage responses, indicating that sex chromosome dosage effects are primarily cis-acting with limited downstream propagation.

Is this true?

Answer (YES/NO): NO